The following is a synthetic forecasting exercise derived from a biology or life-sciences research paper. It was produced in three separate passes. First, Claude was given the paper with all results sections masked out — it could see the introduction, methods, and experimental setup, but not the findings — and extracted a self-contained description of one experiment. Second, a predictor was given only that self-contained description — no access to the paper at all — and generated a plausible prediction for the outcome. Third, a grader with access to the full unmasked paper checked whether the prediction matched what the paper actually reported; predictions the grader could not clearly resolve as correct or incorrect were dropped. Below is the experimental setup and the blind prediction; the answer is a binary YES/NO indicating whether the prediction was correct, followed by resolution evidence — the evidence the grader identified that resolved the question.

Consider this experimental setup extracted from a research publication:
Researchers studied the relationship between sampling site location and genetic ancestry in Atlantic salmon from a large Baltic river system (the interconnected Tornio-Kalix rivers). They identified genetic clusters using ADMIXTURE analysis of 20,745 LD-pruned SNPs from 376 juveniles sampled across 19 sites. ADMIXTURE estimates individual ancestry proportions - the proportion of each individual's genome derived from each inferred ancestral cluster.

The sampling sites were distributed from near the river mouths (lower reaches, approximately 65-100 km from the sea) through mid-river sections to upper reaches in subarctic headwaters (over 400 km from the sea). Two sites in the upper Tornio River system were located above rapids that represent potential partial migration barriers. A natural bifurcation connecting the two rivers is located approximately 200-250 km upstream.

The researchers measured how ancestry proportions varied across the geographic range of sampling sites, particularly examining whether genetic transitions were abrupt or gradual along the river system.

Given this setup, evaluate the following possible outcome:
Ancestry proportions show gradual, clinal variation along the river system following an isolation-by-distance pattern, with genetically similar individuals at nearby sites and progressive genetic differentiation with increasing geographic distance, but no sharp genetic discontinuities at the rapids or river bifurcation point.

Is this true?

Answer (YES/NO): NO